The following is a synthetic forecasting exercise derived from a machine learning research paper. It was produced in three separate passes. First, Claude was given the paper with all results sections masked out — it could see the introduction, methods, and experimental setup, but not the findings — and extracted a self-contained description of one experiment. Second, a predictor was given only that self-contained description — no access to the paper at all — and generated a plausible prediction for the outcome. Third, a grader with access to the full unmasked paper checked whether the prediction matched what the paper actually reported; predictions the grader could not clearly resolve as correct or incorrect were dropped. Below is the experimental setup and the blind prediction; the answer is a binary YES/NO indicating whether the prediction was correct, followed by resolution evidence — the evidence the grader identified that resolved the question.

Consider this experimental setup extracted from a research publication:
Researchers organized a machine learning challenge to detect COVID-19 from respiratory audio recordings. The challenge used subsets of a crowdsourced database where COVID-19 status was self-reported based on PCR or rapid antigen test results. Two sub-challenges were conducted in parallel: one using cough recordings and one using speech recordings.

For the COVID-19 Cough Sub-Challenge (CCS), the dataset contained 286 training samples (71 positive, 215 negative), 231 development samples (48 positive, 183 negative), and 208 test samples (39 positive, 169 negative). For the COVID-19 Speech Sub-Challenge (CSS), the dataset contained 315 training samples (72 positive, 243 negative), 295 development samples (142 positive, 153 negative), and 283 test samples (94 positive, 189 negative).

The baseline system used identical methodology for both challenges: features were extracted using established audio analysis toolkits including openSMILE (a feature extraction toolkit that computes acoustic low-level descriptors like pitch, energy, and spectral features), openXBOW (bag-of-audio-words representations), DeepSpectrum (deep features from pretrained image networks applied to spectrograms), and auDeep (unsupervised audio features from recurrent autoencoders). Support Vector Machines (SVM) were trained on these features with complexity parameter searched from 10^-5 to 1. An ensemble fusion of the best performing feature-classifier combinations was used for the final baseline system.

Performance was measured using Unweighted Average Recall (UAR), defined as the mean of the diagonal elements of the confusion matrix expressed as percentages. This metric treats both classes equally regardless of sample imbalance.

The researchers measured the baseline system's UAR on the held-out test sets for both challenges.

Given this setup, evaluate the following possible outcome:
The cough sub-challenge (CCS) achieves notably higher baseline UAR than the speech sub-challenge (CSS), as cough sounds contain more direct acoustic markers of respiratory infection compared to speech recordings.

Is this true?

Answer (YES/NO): NO